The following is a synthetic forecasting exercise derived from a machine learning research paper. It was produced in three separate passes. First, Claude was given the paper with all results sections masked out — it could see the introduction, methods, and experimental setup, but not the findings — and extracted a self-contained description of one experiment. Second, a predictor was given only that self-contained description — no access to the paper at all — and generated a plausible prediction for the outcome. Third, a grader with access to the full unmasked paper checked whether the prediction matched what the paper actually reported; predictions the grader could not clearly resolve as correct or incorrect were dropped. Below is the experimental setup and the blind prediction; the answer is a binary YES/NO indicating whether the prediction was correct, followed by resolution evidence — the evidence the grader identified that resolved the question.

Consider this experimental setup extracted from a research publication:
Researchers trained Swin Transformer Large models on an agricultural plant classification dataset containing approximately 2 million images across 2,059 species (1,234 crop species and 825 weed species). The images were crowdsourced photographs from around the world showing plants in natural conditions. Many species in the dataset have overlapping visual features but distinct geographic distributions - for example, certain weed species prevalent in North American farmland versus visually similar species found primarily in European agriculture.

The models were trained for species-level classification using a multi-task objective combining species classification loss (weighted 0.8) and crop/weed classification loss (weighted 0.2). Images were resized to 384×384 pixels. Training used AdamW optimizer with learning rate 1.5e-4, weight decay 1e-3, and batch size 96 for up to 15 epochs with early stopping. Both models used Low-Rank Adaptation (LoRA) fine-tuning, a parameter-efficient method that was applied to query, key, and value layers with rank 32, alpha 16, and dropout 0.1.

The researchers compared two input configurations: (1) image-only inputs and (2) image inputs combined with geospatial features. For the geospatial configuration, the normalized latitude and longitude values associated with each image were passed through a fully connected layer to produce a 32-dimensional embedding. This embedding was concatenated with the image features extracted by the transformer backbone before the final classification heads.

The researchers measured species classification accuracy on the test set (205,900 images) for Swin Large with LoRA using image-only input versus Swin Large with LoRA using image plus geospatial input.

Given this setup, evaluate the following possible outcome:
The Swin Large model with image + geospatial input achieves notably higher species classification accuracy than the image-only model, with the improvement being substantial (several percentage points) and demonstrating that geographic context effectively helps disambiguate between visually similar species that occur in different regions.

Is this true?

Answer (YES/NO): NO